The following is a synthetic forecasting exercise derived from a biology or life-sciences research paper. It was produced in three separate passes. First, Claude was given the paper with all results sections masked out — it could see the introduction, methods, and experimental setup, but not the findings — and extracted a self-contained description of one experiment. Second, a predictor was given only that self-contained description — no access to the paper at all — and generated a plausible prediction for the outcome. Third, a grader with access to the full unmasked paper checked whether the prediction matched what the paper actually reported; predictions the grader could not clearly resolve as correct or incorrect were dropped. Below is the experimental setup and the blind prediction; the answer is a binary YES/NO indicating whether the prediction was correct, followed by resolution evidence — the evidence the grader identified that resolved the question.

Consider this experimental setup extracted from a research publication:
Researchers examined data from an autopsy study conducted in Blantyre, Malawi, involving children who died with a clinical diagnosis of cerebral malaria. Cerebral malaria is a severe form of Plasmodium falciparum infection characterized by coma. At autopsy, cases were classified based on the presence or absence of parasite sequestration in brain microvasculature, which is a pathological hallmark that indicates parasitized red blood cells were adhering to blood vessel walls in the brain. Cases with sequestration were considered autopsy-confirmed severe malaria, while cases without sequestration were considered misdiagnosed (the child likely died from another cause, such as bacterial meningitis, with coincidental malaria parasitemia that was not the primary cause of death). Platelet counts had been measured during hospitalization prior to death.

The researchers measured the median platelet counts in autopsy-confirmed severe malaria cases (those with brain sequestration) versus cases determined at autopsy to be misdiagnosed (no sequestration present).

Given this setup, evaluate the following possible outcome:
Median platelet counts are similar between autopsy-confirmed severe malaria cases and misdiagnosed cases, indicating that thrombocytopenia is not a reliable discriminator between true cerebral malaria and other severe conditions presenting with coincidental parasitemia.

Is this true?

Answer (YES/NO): NO